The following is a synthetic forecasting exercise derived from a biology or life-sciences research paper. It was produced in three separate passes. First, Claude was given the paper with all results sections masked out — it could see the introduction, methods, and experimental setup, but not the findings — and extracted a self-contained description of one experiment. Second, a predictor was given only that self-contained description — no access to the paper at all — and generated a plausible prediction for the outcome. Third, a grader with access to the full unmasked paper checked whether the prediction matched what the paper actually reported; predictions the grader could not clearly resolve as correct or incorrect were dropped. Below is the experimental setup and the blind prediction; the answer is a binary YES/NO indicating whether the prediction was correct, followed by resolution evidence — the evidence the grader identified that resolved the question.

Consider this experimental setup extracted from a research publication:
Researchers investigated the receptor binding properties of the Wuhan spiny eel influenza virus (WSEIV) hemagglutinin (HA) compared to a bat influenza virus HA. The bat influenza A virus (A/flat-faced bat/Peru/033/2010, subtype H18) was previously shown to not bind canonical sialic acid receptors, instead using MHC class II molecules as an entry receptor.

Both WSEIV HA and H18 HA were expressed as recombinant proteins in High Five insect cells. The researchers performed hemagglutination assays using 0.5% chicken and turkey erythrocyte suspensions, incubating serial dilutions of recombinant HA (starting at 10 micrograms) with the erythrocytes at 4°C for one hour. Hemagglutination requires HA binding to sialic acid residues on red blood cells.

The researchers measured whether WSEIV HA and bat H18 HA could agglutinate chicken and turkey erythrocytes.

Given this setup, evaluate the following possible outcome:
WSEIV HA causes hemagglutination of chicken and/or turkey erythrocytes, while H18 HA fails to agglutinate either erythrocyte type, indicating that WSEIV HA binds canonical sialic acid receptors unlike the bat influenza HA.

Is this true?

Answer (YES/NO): NO